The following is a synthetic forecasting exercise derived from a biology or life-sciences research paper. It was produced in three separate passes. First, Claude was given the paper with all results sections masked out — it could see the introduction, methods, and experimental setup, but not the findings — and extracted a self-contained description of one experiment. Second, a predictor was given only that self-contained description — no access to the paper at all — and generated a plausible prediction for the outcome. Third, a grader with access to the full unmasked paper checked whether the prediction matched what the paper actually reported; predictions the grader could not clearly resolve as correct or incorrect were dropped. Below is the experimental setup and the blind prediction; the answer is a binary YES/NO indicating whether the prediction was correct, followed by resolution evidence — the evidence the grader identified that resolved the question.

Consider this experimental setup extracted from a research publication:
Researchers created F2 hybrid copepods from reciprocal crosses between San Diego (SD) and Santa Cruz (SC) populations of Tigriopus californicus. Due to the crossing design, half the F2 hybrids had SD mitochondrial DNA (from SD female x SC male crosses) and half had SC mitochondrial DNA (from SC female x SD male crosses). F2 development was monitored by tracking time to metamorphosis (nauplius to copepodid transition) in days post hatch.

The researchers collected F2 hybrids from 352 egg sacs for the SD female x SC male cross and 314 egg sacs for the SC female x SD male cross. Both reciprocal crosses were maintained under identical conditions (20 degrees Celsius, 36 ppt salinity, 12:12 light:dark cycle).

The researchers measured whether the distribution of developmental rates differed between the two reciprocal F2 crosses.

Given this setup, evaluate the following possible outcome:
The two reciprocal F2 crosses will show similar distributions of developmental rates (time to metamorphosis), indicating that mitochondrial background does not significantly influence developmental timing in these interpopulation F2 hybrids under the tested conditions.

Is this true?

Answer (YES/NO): NO